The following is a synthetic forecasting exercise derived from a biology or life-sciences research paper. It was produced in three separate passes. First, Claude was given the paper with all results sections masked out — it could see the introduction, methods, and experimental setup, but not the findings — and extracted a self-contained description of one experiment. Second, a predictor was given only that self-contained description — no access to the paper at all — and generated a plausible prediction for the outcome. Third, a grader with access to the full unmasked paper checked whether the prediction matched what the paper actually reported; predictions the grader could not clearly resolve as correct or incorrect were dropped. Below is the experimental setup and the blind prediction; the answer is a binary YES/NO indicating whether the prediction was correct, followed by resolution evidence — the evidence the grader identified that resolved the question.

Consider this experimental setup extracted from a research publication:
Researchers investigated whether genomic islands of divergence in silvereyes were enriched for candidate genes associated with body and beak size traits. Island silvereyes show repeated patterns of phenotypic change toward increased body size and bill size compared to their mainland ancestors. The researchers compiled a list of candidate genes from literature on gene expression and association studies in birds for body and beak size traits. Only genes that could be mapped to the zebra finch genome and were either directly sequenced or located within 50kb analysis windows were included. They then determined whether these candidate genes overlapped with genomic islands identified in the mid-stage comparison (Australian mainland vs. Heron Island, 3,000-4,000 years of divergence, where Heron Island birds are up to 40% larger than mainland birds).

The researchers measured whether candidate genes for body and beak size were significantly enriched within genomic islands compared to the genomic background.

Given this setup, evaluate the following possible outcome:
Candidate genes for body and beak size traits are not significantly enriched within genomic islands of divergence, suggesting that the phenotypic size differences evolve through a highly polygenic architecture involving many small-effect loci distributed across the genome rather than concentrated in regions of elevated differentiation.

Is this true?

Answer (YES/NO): NO